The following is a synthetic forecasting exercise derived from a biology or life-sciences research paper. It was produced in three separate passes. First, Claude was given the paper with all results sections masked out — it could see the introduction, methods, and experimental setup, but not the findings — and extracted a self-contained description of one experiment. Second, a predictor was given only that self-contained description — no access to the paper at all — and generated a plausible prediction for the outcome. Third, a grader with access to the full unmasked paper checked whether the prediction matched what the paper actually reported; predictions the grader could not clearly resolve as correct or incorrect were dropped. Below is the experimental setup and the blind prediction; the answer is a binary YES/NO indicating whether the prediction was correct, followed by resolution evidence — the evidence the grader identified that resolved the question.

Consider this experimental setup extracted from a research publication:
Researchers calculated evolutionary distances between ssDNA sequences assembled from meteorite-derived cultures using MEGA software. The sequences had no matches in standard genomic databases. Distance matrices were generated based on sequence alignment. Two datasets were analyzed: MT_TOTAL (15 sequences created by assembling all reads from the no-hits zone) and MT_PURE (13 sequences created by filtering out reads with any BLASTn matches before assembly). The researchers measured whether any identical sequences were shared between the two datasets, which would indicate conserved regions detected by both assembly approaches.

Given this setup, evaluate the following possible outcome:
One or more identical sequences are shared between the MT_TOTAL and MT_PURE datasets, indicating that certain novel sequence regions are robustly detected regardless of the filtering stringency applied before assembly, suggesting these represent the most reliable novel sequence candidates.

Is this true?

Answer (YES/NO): YES